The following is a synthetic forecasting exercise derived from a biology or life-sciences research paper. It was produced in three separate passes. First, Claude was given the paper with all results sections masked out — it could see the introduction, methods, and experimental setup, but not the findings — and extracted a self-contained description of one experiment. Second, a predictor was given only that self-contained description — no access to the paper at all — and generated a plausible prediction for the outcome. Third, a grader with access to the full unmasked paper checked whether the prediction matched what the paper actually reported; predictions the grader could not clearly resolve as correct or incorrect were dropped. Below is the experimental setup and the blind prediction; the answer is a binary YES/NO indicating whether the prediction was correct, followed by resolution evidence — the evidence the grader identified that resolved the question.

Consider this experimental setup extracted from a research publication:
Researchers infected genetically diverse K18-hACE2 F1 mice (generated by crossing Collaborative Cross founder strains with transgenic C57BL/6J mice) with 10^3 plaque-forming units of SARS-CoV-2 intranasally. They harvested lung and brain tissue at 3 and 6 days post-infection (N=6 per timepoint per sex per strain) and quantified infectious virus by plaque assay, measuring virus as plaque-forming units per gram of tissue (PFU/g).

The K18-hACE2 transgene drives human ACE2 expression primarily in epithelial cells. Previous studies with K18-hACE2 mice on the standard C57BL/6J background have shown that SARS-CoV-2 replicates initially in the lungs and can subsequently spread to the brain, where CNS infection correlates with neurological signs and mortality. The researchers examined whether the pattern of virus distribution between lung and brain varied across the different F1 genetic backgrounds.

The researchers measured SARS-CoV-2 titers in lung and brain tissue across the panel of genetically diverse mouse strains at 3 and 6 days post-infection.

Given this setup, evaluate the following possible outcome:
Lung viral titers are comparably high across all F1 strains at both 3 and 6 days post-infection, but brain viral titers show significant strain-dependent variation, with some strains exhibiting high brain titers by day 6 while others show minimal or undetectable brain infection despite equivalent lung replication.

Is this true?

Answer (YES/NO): NO